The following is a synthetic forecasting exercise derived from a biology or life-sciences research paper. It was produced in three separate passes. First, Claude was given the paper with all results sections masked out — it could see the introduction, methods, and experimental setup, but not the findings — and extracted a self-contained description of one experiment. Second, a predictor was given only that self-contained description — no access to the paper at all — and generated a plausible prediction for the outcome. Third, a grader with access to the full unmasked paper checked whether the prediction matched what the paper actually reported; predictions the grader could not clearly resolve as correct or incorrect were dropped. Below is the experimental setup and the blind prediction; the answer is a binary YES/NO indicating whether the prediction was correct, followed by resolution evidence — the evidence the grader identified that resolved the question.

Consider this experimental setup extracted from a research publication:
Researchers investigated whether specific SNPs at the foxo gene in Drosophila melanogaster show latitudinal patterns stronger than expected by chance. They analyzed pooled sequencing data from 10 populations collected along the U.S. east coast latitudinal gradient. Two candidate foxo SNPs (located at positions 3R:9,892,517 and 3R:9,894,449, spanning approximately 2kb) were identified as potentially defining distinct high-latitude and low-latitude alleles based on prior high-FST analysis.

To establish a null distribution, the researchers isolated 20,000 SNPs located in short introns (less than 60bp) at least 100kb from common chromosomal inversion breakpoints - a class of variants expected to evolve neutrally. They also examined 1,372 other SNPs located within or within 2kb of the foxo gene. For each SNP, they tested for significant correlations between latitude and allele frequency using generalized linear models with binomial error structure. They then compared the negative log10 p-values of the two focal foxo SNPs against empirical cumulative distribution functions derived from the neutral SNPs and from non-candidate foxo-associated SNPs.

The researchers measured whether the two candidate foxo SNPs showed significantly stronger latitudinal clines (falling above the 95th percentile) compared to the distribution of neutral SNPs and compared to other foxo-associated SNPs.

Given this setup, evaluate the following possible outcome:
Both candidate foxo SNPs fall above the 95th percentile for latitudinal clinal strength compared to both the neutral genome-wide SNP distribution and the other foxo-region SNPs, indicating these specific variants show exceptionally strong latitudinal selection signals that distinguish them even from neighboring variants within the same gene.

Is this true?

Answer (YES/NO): NO